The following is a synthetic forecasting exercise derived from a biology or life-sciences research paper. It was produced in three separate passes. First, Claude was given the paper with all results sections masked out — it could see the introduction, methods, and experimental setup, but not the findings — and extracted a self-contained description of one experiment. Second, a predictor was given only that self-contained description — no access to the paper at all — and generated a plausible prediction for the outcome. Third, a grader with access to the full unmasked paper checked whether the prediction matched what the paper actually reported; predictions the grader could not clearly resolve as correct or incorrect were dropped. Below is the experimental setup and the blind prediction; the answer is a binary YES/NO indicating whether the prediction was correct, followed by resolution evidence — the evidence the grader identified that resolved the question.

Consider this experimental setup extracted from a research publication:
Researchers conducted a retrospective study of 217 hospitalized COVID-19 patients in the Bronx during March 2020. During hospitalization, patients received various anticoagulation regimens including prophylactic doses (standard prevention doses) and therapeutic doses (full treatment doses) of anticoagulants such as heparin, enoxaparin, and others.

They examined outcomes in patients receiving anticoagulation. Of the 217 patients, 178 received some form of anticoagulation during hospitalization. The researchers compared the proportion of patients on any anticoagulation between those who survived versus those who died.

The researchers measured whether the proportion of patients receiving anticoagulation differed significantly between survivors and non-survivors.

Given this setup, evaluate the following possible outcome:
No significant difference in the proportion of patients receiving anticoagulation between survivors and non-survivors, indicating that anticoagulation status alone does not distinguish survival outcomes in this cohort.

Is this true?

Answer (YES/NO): YES